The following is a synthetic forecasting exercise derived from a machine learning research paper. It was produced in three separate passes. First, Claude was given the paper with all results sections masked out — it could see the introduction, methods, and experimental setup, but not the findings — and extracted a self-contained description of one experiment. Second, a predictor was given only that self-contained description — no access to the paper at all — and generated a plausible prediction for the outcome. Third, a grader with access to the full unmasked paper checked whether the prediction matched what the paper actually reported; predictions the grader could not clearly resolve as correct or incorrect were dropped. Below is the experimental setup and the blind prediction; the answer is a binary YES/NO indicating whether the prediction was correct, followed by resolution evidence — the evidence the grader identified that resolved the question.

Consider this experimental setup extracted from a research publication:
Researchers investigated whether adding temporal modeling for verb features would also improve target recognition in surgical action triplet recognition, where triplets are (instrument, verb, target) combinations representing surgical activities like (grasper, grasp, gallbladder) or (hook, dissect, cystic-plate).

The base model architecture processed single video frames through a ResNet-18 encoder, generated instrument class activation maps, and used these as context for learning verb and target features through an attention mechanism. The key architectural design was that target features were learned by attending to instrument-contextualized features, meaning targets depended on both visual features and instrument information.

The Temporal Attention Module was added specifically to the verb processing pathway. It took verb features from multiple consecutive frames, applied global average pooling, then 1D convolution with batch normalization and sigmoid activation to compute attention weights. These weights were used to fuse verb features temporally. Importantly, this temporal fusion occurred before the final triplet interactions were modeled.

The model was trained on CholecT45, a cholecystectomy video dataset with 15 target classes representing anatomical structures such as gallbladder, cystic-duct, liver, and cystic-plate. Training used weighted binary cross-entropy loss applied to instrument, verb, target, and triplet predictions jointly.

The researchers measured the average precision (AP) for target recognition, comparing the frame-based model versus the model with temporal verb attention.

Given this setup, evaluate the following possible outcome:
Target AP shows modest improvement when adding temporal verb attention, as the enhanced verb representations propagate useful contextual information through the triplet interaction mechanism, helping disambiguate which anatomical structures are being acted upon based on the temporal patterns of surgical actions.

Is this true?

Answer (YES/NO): YES